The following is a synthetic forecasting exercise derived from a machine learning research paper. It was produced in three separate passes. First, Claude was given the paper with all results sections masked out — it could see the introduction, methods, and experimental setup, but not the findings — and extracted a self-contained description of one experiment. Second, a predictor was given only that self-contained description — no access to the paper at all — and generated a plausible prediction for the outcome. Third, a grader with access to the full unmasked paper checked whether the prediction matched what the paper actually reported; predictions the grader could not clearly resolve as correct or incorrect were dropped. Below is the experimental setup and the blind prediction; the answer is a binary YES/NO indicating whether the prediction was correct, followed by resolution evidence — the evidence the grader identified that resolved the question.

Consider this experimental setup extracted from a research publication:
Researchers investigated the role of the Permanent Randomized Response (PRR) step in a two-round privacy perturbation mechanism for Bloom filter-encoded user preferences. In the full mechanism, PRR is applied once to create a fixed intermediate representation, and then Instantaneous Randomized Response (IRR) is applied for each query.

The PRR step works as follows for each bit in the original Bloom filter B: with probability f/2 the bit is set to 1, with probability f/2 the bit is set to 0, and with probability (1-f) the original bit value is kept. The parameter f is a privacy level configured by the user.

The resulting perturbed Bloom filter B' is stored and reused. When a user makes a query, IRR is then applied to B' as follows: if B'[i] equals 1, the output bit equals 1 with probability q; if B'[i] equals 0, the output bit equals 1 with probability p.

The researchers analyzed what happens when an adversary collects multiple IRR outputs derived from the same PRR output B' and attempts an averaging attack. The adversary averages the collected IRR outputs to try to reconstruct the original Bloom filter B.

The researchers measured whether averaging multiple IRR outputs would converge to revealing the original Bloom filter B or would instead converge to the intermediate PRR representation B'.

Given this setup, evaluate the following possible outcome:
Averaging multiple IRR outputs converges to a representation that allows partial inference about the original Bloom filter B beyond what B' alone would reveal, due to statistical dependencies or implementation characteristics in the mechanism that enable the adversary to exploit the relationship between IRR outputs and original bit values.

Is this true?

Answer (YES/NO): NO